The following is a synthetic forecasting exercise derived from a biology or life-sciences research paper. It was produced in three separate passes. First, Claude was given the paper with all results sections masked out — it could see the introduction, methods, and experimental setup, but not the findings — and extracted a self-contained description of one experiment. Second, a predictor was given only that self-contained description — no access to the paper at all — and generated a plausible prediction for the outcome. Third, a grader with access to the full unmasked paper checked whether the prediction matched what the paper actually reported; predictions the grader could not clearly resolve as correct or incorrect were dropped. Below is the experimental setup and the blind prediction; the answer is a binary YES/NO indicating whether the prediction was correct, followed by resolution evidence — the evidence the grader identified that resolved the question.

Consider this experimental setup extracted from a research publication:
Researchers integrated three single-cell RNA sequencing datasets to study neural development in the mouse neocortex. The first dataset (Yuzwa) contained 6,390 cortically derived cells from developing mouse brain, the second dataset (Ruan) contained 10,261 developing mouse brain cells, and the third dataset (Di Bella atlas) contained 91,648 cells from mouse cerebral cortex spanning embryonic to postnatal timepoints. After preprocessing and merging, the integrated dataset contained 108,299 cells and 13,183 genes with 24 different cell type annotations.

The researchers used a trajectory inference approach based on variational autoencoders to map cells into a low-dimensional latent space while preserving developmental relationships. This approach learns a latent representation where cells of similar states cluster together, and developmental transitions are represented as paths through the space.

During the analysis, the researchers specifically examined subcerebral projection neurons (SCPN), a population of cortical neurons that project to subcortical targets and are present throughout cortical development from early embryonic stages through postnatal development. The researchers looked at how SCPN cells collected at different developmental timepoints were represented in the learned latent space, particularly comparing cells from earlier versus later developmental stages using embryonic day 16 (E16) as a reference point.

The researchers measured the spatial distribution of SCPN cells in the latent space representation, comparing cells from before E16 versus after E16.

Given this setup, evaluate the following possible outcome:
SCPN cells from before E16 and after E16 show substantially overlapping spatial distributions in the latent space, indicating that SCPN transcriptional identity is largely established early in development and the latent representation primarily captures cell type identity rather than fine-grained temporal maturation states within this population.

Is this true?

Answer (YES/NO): NO